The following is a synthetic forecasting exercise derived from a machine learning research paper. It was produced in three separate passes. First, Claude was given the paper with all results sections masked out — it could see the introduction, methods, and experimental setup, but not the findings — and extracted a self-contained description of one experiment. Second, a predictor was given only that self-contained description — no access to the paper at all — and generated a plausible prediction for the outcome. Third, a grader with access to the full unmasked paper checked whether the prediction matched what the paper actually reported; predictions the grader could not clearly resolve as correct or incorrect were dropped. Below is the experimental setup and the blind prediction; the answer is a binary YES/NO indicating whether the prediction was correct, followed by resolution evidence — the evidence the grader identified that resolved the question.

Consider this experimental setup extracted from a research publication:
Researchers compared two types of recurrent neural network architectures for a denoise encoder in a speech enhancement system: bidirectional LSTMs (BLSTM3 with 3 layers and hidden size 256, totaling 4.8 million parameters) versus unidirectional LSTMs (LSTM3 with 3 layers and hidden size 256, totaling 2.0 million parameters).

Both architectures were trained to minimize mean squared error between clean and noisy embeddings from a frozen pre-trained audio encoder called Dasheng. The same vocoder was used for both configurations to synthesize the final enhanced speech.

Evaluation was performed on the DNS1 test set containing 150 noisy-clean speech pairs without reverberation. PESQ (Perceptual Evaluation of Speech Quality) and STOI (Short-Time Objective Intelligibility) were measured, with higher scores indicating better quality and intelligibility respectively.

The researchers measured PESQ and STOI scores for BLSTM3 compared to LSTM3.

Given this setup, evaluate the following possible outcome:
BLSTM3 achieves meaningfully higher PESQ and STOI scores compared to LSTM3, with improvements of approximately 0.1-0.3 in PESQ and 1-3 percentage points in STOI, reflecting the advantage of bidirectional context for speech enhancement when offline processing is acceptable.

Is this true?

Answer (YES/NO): NO